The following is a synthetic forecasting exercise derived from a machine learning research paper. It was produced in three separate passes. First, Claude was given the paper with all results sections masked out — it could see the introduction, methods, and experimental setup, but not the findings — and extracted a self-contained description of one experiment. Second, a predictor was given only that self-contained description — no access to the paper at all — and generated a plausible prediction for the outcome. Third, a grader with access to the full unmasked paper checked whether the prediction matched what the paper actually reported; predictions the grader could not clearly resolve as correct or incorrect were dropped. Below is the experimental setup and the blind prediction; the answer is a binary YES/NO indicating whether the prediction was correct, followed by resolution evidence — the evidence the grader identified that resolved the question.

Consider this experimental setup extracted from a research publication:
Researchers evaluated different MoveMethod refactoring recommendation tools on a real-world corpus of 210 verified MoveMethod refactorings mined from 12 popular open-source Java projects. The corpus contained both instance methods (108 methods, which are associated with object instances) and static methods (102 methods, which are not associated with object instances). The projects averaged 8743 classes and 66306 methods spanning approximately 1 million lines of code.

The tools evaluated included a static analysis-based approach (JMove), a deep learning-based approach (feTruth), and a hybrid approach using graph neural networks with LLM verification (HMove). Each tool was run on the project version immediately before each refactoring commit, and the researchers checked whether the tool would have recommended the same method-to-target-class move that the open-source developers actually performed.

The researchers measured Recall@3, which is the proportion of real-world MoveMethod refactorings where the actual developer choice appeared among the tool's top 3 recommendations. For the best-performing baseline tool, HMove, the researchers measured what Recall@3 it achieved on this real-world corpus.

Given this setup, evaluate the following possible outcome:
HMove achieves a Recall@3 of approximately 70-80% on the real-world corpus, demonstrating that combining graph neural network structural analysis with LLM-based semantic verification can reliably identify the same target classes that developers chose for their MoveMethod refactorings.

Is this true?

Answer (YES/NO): NO